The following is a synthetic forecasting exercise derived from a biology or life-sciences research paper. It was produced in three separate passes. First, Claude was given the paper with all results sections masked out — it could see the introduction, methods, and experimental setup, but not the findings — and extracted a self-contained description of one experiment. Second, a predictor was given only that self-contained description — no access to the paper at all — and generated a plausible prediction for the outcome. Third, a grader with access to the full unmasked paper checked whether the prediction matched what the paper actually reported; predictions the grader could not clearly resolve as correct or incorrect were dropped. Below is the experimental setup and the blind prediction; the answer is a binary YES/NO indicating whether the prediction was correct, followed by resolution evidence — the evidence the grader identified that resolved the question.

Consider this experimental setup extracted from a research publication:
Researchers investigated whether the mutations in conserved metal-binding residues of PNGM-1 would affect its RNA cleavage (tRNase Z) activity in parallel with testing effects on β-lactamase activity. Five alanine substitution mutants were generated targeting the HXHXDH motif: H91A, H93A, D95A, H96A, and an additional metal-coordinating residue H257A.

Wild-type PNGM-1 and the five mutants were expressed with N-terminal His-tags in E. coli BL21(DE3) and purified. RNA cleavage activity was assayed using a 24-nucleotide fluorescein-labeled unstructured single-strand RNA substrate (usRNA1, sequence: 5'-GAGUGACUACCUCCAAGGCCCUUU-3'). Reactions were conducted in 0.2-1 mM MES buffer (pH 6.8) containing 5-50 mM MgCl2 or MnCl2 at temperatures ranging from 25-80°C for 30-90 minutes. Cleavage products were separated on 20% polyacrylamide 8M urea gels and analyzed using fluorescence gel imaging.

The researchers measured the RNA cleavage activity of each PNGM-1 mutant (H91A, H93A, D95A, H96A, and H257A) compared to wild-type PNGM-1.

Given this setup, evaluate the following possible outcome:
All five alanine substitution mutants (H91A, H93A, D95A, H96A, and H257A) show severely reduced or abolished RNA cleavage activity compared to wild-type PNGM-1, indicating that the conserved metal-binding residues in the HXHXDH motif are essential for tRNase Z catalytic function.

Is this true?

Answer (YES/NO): YES